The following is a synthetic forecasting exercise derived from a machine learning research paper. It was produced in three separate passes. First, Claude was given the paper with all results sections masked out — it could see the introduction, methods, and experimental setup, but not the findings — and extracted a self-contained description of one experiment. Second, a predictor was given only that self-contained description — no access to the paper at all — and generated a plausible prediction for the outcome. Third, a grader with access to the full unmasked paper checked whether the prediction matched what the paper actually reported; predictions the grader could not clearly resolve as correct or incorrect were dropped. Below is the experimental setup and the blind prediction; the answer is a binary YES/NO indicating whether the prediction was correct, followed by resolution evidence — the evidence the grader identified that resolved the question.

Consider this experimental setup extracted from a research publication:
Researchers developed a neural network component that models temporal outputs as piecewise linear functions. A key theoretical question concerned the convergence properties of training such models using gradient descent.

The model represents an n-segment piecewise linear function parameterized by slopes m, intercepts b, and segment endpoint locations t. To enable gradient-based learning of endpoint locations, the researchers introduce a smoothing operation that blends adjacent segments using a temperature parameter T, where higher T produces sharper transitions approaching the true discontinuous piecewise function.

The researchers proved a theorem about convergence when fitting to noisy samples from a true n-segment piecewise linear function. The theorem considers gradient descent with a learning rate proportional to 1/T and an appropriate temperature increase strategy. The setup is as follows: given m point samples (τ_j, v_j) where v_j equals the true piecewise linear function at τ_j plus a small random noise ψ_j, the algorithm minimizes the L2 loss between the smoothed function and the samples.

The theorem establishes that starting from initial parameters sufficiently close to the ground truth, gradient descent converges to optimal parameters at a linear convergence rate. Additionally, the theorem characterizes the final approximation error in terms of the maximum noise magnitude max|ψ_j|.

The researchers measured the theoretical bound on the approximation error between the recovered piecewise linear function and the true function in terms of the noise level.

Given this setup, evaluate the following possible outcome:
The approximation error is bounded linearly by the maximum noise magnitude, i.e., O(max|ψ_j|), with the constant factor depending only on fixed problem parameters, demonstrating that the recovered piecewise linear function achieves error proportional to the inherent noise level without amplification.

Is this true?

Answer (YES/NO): YES